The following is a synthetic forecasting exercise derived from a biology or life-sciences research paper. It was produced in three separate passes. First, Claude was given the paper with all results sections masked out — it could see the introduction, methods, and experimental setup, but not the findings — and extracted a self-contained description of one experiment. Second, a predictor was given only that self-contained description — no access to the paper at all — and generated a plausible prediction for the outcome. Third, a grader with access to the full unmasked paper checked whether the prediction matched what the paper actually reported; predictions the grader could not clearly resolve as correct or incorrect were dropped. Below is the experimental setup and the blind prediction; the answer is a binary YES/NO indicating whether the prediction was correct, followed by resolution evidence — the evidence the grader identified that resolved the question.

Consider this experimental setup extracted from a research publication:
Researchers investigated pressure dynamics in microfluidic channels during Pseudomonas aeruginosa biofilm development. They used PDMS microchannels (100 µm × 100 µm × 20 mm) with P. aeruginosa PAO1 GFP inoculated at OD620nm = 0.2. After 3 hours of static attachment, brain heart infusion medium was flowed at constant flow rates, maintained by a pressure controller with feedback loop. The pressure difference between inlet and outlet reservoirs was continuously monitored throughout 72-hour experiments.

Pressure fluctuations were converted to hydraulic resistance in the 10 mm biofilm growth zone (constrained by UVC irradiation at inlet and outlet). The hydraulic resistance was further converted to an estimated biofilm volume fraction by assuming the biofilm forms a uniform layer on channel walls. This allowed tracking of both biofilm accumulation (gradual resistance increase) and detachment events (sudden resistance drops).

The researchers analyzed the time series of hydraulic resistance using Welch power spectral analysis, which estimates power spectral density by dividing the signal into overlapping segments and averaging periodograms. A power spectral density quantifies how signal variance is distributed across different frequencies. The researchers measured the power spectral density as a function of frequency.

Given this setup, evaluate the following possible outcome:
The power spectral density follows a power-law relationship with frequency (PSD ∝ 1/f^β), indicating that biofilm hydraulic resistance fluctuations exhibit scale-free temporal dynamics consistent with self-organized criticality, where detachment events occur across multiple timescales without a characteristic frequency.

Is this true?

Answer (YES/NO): NO